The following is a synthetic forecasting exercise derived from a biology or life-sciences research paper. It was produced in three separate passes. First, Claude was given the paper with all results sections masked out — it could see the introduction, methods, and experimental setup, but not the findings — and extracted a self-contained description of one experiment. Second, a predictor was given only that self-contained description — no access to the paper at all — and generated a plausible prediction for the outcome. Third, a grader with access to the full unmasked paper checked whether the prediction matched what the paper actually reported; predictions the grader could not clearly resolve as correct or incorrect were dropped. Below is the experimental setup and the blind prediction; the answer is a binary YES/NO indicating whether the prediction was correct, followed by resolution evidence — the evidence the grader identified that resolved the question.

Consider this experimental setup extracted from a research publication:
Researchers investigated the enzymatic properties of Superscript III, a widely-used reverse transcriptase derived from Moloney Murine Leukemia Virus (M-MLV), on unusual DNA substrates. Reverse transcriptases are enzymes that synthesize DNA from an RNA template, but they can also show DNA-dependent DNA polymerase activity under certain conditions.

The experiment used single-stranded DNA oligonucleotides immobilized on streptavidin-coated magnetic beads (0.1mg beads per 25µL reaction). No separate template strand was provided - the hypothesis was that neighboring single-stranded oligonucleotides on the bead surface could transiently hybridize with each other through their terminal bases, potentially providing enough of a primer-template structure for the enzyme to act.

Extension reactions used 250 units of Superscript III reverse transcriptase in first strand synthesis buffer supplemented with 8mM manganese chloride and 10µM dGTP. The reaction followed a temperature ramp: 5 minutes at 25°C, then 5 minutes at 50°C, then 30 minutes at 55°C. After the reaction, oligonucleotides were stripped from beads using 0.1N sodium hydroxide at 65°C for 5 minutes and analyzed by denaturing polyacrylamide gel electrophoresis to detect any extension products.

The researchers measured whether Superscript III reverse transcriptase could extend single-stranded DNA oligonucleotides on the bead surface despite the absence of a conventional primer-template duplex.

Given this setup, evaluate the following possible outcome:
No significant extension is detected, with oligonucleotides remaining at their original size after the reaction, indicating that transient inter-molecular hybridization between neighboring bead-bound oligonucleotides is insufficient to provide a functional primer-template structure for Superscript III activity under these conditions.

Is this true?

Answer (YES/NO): NO